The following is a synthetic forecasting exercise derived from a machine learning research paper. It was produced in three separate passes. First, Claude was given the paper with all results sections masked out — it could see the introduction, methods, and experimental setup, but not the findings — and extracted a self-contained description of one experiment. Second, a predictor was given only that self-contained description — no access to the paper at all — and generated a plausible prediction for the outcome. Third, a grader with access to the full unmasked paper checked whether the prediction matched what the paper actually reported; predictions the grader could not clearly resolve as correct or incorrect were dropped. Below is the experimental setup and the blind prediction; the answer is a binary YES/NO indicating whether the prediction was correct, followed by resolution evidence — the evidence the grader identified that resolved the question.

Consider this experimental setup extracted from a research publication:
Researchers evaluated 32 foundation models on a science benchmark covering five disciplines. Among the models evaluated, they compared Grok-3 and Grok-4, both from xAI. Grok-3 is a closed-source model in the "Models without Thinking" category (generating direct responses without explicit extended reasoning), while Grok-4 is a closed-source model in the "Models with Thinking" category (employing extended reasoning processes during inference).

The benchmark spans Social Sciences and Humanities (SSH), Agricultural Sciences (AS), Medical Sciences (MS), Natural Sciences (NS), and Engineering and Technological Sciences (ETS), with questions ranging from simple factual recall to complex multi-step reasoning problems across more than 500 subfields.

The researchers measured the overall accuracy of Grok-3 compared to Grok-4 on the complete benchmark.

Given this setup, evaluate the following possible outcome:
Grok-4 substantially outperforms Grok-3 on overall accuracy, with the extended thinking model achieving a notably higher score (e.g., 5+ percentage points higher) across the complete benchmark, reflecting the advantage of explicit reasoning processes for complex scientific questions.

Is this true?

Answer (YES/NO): YES